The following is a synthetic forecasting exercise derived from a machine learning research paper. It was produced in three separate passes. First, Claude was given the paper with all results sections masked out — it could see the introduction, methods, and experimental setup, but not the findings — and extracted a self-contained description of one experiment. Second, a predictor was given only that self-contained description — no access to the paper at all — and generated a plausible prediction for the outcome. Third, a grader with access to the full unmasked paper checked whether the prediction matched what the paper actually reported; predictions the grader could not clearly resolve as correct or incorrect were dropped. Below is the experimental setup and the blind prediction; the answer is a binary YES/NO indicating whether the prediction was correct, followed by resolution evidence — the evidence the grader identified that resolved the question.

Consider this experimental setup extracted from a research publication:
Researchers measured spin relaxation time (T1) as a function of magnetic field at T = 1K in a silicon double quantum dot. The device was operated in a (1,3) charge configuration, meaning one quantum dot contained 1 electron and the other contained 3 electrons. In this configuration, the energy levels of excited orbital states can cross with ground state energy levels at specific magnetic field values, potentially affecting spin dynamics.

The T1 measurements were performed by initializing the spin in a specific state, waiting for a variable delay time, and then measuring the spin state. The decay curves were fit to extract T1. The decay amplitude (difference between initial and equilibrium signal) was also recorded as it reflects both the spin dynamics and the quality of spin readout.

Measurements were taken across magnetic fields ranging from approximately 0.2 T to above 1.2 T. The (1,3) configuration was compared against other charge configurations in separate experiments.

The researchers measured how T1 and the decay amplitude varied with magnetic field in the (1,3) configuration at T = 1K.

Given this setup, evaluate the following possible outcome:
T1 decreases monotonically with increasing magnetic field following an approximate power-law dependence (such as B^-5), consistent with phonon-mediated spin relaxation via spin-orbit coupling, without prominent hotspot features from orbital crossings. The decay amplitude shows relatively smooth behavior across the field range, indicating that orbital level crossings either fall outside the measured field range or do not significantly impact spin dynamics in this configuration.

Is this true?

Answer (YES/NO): NO